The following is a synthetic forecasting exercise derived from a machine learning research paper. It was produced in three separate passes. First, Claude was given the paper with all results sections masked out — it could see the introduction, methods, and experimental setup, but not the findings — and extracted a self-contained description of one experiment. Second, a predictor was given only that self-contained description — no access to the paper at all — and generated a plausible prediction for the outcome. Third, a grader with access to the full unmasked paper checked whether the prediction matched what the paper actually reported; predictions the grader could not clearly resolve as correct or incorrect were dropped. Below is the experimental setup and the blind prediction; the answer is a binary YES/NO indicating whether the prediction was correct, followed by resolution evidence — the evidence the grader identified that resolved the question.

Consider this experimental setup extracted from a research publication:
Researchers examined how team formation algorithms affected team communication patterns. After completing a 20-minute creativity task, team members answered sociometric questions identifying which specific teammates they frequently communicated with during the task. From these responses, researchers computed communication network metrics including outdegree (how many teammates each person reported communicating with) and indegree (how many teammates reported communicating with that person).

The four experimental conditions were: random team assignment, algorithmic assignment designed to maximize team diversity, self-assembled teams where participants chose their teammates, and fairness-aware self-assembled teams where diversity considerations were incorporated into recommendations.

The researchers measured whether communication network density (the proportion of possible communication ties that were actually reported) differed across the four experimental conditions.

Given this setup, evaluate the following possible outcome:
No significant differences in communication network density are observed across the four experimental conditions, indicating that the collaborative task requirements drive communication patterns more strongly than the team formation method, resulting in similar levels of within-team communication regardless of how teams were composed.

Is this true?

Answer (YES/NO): NO